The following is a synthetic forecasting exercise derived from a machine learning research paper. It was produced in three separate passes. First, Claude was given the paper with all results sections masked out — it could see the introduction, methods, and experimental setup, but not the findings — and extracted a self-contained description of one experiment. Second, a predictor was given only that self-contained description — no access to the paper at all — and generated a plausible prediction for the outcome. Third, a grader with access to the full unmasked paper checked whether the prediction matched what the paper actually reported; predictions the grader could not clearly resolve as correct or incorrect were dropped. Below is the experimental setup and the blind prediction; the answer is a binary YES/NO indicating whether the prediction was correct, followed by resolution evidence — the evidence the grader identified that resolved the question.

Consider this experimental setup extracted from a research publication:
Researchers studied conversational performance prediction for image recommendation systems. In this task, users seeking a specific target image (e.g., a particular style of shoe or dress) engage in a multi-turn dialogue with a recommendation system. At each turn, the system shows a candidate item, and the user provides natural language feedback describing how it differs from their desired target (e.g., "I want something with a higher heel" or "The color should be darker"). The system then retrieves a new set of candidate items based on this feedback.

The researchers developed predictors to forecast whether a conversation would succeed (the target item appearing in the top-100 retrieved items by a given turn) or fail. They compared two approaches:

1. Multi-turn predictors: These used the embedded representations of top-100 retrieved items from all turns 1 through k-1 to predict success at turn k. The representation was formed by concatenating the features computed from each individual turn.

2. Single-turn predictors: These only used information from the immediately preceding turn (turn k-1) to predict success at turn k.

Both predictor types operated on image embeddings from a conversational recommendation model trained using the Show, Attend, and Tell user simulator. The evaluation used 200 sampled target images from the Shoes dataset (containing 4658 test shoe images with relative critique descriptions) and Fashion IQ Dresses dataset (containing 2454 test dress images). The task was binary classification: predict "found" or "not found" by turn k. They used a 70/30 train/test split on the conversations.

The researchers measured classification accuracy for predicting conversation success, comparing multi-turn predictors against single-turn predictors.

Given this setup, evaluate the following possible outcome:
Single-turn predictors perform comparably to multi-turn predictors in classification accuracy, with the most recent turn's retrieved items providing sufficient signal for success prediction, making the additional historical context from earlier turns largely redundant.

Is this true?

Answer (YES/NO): NO